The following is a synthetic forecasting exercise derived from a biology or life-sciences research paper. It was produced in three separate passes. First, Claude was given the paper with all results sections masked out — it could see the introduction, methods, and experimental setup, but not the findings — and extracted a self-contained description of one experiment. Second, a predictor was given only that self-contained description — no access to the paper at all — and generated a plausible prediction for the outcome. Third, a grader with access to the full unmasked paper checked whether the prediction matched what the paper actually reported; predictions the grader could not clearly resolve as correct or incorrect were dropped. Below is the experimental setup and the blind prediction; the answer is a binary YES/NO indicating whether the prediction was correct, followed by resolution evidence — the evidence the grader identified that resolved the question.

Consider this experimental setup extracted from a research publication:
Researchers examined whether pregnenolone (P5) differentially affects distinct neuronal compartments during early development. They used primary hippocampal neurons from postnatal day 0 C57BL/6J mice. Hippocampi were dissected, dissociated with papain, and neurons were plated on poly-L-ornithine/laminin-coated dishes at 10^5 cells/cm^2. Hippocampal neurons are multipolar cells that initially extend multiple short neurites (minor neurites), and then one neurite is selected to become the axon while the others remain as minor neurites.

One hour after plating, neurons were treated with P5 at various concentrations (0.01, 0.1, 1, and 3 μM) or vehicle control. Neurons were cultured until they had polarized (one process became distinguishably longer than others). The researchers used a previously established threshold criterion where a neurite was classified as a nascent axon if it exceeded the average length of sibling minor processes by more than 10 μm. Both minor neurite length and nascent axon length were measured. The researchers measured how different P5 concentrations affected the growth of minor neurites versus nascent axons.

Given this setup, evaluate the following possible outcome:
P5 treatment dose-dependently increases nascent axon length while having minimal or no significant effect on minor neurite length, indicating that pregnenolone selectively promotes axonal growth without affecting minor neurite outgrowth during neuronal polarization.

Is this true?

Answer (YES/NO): NO